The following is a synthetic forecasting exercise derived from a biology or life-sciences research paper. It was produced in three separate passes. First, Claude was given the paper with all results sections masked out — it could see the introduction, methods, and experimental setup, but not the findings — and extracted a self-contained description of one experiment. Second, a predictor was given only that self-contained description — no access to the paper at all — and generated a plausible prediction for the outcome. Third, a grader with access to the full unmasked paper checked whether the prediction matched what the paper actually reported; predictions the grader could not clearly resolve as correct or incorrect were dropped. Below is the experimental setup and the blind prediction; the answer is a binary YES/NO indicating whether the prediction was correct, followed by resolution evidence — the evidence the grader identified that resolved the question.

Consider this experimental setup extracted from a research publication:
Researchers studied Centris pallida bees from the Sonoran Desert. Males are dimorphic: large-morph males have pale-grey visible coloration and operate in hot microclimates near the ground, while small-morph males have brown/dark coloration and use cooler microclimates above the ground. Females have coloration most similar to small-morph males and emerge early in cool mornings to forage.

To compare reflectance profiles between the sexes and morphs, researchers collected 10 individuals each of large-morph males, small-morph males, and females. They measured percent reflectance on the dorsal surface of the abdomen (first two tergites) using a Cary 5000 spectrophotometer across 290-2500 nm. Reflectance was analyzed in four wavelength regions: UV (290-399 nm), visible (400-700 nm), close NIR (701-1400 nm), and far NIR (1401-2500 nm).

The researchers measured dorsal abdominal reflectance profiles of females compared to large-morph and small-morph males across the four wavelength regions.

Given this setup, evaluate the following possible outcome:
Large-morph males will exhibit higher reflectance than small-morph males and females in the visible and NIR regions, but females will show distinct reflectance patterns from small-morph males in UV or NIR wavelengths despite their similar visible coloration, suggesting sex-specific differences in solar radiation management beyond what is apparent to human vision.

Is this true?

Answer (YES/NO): NO